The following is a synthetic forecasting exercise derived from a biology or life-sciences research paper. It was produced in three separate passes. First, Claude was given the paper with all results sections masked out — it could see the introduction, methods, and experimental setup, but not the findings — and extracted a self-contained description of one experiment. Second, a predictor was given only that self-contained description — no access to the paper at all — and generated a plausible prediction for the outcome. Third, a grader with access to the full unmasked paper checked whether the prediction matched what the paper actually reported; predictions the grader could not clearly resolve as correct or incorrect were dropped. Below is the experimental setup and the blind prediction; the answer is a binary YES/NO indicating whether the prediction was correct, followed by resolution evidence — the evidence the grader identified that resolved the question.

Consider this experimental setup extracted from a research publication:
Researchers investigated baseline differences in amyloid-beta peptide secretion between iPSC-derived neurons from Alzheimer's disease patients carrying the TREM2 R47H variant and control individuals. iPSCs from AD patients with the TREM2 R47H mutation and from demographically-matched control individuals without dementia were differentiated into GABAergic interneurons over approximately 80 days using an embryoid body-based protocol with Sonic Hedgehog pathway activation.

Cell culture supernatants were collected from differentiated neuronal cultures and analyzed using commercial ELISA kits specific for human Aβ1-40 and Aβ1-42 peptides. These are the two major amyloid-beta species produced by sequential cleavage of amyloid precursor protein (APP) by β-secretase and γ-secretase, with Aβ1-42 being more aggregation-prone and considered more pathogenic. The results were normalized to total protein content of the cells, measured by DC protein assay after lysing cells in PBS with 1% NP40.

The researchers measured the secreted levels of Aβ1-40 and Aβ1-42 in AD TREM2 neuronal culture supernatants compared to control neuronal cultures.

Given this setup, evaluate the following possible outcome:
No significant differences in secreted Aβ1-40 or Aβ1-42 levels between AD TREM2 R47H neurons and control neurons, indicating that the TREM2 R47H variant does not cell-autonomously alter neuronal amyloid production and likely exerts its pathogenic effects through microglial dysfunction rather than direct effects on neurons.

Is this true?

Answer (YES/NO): YES